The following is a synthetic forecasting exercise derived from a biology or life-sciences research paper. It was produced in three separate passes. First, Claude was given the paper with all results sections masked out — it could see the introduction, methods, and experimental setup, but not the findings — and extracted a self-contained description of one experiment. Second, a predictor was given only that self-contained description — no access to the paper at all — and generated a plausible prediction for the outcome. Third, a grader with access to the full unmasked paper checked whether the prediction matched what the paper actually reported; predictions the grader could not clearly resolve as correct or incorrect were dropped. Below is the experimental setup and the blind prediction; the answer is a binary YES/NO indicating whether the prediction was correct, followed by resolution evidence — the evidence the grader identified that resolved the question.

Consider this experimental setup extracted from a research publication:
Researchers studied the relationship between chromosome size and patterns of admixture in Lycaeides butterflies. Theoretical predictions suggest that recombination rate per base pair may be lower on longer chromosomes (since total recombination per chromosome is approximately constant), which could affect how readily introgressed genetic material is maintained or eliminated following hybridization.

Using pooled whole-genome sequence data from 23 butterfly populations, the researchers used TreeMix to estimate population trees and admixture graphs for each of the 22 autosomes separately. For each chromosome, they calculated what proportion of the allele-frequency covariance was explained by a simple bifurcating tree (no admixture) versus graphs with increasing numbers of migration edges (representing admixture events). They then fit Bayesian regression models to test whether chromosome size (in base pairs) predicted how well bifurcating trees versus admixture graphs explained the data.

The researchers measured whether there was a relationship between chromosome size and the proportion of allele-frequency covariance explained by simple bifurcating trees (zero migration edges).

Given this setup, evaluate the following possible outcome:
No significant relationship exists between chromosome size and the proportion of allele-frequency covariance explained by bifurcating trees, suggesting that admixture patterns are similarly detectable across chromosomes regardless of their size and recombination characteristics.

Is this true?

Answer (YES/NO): NO